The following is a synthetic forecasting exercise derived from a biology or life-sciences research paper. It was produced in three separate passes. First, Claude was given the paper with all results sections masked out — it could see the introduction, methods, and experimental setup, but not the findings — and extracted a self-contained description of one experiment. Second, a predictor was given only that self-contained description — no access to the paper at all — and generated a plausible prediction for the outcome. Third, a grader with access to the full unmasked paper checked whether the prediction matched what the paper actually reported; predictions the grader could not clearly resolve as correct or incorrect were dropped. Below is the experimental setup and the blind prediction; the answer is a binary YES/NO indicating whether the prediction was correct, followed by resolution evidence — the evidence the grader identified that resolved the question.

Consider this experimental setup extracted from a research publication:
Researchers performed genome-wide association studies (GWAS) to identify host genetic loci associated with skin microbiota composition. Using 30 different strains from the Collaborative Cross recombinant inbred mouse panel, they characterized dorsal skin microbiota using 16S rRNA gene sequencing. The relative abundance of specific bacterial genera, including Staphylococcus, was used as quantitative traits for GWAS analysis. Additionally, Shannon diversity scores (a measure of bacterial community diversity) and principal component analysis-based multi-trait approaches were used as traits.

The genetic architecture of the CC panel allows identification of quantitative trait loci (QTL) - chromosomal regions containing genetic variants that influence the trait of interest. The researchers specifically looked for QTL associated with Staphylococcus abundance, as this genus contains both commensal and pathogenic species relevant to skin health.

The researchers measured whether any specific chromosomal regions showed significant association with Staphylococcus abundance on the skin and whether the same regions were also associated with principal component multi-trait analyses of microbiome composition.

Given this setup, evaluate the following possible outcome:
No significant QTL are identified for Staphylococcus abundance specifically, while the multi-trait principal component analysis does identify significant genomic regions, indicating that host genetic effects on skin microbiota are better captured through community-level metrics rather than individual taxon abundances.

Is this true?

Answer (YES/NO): NO